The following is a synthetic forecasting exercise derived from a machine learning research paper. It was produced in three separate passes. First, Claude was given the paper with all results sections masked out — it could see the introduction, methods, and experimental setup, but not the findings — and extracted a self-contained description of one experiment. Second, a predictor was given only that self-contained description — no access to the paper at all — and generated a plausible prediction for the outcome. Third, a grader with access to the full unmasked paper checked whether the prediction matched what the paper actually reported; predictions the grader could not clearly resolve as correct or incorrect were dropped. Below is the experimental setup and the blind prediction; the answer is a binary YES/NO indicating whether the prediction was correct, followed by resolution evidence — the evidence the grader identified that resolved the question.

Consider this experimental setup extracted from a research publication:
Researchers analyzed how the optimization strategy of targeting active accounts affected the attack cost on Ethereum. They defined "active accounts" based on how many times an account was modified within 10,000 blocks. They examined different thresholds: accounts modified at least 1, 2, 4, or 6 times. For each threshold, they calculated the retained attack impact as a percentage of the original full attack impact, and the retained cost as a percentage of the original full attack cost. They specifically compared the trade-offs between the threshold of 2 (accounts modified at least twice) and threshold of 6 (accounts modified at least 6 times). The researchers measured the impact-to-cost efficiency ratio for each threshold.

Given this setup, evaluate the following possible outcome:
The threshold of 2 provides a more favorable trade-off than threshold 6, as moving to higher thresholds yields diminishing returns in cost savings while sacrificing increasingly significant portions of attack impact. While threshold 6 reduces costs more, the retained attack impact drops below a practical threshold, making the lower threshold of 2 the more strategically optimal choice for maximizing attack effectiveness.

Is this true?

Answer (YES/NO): NO